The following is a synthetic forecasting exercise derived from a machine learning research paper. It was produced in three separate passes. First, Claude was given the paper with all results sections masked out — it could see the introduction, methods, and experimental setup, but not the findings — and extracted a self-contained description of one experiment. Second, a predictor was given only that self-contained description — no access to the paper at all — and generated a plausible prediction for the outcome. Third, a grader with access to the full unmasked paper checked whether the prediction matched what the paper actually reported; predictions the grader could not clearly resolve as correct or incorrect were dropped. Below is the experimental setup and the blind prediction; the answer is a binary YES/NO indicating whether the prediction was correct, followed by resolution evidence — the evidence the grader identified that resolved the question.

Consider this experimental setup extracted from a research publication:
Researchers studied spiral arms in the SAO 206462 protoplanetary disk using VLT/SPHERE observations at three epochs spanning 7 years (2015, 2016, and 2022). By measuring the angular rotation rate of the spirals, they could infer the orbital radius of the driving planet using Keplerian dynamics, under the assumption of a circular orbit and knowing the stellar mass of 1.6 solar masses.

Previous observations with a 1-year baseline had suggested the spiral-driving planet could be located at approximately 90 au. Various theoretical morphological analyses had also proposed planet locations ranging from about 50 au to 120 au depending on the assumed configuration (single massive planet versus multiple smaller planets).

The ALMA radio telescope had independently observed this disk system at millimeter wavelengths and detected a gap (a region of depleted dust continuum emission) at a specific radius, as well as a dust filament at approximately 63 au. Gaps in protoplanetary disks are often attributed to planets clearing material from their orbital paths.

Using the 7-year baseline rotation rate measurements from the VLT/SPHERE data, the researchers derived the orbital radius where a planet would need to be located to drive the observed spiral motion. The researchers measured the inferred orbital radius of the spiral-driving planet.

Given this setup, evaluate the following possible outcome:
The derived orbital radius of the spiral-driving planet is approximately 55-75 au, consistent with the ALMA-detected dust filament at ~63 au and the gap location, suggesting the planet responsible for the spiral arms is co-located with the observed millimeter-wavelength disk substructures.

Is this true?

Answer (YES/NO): YES